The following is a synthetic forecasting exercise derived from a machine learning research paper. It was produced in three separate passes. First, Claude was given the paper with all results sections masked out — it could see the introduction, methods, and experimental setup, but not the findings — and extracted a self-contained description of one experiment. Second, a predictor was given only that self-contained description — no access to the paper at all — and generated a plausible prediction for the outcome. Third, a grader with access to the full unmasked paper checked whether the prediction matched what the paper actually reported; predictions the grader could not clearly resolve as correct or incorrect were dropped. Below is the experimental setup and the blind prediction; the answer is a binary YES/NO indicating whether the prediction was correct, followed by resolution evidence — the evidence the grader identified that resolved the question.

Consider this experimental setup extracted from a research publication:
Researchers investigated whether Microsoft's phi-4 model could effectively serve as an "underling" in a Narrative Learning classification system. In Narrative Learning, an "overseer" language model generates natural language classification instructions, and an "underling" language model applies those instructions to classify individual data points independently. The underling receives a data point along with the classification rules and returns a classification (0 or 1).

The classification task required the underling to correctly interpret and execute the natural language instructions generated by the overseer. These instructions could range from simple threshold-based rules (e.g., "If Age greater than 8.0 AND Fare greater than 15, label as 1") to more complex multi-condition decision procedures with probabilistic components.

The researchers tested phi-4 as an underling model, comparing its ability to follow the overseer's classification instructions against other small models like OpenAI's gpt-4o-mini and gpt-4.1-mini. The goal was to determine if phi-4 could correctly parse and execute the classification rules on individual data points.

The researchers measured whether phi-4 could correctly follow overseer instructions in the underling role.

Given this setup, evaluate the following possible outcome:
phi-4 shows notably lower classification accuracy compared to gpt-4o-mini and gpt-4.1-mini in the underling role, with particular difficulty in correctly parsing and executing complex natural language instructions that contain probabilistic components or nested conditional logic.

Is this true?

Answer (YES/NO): NO